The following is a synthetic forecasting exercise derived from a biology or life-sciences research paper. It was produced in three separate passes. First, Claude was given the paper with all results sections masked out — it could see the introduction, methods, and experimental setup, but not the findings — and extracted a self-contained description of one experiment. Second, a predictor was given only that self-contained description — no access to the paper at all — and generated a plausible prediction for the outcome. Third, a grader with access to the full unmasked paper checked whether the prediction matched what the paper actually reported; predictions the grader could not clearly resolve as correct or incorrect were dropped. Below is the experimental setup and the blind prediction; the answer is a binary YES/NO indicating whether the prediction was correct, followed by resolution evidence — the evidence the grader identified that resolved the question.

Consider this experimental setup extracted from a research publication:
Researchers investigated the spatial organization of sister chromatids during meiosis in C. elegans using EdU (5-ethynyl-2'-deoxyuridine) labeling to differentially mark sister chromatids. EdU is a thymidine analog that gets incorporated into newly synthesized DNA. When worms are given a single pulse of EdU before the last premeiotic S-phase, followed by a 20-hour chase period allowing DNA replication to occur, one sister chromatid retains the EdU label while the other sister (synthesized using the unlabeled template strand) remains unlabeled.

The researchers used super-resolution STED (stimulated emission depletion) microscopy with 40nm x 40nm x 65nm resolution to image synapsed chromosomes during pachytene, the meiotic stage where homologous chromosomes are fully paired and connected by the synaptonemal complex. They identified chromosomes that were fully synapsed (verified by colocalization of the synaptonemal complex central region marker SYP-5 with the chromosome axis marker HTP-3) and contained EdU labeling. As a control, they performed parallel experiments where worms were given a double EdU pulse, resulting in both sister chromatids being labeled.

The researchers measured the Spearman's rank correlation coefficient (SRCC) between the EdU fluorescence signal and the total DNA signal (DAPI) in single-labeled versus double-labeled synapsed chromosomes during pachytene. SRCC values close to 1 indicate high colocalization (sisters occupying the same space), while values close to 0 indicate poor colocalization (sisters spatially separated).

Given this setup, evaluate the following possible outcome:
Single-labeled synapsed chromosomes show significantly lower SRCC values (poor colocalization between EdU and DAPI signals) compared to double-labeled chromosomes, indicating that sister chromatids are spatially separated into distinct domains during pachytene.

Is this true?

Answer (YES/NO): YES